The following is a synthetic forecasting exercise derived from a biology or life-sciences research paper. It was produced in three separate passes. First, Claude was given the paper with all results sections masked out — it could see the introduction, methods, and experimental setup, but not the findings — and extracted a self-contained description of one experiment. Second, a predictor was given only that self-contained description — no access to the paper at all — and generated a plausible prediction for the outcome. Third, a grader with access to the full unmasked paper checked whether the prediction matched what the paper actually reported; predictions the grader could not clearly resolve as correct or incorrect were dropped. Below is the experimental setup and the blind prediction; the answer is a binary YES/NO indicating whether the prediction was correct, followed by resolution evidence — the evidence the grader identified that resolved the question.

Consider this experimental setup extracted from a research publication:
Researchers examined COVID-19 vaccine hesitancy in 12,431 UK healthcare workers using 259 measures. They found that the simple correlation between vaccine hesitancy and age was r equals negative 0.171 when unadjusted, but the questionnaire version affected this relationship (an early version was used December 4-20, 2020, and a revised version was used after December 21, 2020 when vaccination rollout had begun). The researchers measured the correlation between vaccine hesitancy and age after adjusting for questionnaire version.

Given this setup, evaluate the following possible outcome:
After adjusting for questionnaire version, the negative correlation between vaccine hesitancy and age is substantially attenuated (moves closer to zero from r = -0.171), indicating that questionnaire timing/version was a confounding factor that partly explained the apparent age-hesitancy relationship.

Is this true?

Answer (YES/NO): NO